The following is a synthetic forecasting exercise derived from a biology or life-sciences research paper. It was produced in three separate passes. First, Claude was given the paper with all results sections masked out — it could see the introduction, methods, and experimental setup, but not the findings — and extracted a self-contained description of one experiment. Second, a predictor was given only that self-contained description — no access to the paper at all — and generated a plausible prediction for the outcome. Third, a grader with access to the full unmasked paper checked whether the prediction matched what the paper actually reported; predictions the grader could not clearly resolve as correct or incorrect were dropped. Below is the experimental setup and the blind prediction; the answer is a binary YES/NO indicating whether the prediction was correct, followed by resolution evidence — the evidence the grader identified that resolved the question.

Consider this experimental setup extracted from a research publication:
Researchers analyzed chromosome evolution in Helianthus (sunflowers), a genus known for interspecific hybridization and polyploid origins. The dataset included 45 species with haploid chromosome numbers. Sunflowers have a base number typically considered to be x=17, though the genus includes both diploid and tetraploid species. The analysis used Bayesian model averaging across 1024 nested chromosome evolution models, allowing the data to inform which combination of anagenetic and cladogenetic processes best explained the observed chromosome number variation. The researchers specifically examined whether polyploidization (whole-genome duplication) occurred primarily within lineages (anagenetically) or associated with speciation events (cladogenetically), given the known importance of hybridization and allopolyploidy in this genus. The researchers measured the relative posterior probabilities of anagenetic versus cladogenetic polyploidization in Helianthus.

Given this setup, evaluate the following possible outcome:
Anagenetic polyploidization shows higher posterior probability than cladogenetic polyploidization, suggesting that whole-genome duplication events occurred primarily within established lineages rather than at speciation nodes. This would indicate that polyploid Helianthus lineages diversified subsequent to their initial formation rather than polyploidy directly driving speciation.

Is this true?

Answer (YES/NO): NO